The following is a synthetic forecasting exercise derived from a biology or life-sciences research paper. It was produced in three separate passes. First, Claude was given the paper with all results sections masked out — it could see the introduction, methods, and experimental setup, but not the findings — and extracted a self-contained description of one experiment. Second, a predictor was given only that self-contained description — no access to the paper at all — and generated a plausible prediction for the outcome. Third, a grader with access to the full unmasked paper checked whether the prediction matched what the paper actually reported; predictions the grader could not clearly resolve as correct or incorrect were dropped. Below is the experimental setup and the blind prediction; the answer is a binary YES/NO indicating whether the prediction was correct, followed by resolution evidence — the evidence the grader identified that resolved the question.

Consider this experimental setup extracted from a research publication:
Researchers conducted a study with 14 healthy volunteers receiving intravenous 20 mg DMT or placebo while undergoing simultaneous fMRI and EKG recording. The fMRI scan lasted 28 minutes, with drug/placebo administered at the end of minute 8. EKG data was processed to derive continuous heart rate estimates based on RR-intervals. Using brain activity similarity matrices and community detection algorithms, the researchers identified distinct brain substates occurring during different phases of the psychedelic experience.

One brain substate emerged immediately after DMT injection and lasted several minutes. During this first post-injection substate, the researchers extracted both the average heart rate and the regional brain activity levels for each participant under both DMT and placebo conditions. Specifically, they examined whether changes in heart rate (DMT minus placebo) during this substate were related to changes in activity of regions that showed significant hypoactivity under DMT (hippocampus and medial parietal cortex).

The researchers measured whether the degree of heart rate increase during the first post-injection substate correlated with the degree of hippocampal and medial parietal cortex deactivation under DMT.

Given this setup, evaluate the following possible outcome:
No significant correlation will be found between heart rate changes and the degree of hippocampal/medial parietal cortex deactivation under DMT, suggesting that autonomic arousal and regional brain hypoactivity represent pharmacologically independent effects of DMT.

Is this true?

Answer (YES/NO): NO